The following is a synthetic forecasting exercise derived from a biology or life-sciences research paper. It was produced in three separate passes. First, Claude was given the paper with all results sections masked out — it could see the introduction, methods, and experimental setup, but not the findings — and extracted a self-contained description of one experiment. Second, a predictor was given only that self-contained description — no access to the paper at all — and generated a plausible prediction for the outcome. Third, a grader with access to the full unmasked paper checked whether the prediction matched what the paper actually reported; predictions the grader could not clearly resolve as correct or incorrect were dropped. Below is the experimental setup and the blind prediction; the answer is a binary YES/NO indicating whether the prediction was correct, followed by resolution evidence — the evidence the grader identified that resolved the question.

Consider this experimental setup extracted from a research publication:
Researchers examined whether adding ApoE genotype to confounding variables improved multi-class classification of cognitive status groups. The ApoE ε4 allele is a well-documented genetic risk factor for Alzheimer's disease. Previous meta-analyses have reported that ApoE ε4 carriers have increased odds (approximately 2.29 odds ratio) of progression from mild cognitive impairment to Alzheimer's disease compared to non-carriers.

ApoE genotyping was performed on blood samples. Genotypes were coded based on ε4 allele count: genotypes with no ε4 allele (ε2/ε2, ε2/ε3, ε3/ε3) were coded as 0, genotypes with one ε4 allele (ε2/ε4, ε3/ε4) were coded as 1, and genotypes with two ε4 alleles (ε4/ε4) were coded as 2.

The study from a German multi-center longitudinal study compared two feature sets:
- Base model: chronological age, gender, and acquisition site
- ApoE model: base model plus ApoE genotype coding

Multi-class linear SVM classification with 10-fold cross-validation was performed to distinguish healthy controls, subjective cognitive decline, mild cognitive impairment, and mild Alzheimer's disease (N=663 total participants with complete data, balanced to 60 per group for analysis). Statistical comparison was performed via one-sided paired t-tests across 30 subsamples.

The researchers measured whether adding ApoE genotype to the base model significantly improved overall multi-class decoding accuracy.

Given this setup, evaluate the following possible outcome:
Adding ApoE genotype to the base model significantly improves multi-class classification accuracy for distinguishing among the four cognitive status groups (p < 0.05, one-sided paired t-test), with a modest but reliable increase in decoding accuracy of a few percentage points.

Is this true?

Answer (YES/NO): YES